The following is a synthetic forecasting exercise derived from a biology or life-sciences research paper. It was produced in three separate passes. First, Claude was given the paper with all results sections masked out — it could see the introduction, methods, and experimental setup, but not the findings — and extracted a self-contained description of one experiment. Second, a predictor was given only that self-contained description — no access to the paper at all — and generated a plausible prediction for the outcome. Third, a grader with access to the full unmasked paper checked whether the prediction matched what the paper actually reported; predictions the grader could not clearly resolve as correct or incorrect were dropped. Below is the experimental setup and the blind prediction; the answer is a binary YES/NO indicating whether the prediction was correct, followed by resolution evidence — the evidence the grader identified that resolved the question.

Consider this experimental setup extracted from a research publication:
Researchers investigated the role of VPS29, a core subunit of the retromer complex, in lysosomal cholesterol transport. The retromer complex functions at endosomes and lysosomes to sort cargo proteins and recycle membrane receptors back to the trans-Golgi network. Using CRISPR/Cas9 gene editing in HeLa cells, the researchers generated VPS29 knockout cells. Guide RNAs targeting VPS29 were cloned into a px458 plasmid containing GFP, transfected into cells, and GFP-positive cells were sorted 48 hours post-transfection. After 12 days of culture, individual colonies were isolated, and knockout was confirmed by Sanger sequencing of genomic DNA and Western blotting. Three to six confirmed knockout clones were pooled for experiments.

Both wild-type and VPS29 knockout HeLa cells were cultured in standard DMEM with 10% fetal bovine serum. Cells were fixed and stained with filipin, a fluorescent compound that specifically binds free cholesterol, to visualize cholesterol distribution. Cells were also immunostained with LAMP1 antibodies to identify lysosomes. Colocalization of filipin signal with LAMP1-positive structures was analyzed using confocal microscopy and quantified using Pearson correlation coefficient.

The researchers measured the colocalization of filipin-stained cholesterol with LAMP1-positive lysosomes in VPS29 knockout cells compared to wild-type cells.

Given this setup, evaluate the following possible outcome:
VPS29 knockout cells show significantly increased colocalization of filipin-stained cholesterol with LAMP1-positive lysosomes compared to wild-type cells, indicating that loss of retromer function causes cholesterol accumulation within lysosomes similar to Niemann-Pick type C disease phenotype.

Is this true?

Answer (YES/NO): YES